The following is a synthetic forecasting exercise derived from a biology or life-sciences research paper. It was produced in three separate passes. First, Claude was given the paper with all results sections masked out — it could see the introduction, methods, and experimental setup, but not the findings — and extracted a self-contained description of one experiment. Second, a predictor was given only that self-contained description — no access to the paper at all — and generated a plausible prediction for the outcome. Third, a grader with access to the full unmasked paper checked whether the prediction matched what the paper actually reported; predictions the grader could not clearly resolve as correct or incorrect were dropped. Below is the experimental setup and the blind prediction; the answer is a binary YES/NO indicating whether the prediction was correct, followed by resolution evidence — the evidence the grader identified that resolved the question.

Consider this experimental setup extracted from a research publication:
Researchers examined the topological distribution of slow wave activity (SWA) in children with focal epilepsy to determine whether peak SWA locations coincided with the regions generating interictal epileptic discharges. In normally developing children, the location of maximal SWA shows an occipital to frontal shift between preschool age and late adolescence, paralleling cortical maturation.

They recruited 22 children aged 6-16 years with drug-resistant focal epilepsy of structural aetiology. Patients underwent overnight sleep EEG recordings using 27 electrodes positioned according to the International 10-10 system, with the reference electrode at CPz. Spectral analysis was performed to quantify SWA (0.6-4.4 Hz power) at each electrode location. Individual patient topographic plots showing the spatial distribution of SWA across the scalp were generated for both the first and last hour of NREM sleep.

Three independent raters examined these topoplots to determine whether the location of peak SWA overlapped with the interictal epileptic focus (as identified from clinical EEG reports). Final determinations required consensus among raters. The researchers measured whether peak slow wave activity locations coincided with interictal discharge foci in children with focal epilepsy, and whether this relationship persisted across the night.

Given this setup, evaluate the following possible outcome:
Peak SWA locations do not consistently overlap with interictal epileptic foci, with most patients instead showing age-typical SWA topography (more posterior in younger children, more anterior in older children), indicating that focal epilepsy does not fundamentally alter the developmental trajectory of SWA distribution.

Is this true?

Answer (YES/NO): NO